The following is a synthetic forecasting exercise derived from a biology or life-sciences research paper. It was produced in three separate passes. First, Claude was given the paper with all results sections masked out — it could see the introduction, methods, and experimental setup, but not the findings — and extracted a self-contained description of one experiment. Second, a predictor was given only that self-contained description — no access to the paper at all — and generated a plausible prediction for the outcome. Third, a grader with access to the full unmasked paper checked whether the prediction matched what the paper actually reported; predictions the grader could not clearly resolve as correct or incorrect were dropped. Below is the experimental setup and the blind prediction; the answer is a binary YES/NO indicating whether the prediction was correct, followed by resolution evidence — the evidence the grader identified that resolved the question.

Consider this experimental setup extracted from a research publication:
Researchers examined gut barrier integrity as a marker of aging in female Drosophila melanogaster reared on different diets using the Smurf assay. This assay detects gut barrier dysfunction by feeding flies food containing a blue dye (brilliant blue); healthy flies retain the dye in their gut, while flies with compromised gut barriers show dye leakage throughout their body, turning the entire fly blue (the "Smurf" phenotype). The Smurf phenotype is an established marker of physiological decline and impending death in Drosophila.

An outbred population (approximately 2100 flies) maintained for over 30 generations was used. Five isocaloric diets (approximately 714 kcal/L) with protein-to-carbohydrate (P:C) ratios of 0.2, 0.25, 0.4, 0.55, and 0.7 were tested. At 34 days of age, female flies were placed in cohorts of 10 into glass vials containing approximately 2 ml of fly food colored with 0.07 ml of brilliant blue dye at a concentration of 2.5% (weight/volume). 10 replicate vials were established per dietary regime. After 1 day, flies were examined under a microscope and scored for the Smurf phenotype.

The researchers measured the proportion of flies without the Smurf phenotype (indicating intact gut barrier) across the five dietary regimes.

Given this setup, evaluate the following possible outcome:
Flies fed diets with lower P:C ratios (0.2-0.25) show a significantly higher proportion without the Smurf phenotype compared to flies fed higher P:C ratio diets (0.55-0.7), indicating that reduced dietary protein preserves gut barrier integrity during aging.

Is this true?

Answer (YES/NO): NO